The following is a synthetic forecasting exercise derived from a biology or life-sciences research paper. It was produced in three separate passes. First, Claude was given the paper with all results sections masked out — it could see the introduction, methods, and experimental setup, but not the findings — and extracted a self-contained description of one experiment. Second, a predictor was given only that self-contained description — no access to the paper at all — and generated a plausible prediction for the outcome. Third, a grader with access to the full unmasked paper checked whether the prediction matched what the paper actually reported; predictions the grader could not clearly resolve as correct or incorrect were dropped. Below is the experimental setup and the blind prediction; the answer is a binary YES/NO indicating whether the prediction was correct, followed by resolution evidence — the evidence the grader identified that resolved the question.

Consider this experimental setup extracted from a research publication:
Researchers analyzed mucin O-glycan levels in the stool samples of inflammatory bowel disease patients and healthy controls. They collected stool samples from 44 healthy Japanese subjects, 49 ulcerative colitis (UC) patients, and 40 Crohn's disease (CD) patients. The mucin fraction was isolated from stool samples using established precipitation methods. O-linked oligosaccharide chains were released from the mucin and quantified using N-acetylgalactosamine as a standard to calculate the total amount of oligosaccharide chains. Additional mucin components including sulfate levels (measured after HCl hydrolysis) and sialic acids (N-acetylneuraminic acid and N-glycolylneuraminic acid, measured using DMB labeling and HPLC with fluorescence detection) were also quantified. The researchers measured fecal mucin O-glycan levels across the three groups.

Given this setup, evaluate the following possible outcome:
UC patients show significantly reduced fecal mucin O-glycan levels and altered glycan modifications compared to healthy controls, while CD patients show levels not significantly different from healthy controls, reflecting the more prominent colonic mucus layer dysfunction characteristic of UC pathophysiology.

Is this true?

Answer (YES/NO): NO